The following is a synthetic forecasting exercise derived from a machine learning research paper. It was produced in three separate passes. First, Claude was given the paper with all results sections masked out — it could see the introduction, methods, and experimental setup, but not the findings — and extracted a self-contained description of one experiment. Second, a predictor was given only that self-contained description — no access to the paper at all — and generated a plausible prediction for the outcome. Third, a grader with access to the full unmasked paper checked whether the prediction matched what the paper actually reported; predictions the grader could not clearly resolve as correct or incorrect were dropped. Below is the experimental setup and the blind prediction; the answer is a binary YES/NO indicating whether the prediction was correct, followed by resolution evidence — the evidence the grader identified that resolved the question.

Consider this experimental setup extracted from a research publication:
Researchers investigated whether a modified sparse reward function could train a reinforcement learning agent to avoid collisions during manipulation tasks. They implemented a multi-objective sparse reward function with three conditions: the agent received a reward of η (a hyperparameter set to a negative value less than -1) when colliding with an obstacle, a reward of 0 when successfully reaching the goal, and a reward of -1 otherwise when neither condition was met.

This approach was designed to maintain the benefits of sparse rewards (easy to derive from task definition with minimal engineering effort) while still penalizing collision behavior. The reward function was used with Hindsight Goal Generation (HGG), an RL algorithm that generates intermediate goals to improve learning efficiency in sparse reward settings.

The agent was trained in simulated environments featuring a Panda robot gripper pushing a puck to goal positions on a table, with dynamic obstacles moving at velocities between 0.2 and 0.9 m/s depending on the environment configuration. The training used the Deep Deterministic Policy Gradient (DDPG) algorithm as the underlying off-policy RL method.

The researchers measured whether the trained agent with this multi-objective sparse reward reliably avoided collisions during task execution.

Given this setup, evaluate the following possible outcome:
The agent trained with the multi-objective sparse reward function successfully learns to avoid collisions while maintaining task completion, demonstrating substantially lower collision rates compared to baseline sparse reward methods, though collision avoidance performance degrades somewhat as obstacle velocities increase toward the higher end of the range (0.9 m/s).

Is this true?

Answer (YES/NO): NO